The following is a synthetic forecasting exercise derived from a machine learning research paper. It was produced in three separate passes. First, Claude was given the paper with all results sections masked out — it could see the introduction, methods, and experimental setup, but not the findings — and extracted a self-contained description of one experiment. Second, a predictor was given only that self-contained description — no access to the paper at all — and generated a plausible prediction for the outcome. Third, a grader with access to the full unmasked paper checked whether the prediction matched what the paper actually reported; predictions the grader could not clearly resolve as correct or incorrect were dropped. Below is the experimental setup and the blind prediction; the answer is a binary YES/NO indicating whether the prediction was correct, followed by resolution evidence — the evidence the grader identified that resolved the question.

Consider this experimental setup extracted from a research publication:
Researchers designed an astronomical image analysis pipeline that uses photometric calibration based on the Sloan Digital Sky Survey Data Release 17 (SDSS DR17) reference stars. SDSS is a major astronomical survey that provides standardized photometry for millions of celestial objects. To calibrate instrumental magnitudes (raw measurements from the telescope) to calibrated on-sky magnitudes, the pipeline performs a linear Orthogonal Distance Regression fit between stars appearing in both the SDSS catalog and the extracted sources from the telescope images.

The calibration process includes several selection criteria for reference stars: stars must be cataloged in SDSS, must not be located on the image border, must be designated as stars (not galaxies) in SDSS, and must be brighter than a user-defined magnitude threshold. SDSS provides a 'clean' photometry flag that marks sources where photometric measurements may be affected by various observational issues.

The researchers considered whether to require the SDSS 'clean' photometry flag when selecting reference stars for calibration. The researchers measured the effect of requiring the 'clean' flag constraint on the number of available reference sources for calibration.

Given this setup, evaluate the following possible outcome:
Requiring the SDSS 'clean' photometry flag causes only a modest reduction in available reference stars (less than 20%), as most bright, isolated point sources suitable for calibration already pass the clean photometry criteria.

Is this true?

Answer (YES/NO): NO